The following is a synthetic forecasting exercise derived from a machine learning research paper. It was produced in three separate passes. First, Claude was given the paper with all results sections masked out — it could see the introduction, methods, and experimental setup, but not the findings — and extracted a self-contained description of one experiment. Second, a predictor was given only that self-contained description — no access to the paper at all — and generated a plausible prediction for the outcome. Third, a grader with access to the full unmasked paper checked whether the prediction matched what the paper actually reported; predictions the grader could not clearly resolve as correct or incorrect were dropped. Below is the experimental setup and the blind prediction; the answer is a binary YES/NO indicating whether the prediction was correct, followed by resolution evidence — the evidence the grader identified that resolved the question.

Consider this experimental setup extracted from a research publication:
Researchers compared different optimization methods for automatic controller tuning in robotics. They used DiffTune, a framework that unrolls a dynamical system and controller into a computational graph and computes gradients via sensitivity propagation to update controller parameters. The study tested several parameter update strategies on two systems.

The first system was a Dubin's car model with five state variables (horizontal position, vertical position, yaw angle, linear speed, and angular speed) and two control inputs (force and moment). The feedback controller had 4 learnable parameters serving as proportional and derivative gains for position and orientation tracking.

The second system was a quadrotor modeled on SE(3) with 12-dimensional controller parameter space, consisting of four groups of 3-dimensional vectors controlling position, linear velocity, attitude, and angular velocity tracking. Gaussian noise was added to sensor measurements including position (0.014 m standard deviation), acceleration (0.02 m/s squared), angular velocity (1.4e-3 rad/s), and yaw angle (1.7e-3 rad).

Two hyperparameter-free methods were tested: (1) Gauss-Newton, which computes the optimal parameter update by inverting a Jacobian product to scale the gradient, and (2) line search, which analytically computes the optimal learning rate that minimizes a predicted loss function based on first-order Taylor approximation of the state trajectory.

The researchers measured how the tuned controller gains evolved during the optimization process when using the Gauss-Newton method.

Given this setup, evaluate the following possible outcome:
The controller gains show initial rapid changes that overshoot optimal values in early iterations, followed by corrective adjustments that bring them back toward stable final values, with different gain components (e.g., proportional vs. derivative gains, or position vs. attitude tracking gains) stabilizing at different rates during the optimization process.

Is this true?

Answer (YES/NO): NO